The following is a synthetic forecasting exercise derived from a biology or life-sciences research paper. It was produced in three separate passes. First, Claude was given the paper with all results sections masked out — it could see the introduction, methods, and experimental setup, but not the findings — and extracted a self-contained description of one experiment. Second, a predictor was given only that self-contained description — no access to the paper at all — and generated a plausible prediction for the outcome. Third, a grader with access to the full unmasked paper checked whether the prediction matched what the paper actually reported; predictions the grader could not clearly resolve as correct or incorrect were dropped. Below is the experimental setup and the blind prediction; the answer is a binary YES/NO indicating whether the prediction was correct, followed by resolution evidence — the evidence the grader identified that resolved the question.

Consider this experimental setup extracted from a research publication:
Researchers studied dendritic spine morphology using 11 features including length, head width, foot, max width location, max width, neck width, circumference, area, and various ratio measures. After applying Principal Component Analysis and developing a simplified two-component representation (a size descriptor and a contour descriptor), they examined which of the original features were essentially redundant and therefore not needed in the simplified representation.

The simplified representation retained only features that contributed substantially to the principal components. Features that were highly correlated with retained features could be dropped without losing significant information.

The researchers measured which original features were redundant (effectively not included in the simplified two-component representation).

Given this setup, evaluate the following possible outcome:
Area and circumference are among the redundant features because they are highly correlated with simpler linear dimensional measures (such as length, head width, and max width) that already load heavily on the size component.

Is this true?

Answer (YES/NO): NO